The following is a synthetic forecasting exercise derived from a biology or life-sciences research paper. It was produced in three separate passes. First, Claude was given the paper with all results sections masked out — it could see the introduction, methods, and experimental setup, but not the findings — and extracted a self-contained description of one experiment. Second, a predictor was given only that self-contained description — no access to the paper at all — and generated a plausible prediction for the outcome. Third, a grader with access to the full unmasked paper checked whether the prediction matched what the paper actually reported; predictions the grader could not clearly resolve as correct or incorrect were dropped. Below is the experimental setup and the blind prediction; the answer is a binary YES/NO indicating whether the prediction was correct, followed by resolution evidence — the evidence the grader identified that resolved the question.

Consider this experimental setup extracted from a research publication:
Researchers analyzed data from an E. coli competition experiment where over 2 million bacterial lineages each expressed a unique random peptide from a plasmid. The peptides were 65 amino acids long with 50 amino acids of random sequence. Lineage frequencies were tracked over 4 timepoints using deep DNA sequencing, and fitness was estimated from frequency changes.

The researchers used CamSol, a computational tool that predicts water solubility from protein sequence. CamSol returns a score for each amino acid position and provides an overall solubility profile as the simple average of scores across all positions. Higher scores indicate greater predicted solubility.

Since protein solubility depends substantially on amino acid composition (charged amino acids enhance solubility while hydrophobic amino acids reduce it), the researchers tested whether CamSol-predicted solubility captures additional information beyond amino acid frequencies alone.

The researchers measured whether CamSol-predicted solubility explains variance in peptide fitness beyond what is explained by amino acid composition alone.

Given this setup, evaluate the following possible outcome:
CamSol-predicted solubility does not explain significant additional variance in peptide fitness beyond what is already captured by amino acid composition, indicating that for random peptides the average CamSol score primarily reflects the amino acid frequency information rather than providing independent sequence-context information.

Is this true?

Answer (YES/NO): YES